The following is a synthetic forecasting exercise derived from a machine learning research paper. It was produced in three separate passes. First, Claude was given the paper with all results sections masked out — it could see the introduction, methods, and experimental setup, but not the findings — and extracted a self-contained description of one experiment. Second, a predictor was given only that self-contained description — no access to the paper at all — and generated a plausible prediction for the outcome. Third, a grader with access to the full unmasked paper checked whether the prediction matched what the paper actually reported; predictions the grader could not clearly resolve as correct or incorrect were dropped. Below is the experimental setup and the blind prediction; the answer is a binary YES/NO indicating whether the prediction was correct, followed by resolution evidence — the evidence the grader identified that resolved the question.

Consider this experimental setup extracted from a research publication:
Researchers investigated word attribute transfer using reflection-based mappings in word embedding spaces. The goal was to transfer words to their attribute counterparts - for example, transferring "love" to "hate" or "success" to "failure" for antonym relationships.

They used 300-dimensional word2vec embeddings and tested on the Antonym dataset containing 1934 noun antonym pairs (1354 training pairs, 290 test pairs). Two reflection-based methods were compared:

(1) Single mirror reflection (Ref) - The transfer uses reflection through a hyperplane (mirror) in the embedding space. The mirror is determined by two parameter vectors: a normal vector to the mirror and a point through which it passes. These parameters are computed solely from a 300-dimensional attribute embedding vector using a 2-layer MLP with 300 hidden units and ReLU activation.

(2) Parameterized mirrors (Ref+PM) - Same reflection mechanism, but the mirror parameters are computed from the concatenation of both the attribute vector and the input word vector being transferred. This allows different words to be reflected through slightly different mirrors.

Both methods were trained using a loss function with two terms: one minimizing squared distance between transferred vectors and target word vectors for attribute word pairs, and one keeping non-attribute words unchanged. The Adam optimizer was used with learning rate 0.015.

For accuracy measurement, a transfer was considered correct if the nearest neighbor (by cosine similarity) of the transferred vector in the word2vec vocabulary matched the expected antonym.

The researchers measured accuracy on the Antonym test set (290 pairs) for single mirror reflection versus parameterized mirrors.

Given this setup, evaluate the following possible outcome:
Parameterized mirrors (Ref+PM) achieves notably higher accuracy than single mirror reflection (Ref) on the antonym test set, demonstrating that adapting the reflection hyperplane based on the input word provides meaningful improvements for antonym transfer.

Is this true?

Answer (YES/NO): YES